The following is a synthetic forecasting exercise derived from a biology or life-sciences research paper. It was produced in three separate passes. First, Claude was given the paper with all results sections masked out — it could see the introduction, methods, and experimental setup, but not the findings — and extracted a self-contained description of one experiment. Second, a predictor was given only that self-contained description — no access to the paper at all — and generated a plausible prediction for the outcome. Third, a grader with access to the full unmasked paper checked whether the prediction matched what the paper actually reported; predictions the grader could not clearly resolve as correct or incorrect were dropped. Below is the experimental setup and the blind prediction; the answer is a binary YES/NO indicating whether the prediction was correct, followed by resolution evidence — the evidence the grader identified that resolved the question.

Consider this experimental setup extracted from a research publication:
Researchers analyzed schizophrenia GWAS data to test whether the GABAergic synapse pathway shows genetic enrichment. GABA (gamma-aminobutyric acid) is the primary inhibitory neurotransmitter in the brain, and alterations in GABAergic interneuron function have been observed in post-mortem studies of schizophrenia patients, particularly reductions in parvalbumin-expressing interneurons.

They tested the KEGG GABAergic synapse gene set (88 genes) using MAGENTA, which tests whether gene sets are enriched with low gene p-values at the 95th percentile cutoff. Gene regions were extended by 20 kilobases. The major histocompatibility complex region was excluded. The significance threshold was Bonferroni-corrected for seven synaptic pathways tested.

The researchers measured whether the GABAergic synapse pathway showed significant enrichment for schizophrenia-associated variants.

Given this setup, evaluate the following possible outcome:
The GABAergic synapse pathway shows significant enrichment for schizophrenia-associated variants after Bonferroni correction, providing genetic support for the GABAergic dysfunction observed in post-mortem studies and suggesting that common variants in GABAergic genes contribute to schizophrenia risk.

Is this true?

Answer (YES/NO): NO